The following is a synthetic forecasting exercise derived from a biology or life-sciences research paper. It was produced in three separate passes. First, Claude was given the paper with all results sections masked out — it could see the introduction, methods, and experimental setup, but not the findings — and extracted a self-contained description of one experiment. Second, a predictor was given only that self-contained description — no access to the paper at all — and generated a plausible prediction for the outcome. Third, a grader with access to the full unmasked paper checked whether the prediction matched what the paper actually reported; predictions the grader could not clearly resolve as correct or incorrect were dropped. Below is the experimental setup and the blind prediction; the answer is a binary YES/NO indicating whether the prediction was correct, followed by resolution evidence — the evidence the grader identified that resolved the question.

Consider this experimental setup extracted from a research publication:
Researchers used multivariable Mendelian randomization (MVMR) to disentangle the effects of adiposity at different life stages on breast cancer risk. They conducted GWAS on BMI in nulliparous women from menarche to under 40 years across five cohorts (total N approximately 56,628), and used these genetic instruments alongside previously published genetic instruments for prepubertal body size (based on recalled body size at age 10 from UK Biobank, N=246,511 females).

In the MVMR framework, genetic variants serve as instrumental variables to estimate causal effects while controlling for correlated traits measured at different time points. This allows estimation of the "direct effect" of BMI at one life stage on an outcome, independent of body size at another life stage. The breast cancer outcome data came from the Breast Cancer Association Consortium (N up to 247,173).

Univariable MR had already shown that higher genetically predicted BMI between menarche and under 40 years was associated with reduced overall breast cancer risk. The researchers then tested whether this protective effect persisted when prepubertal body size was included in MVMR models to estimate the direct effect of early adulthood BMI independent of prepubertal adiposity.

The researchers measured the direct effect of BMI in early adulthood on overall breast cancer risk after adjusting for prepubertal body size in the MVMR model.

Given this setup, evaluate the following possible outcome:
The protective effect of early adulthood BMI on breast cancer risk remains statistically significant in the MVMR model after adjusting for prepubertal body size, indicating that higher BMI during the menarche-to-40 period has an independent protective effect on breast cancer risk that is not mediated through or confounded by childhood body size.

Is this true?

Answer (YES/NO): NO